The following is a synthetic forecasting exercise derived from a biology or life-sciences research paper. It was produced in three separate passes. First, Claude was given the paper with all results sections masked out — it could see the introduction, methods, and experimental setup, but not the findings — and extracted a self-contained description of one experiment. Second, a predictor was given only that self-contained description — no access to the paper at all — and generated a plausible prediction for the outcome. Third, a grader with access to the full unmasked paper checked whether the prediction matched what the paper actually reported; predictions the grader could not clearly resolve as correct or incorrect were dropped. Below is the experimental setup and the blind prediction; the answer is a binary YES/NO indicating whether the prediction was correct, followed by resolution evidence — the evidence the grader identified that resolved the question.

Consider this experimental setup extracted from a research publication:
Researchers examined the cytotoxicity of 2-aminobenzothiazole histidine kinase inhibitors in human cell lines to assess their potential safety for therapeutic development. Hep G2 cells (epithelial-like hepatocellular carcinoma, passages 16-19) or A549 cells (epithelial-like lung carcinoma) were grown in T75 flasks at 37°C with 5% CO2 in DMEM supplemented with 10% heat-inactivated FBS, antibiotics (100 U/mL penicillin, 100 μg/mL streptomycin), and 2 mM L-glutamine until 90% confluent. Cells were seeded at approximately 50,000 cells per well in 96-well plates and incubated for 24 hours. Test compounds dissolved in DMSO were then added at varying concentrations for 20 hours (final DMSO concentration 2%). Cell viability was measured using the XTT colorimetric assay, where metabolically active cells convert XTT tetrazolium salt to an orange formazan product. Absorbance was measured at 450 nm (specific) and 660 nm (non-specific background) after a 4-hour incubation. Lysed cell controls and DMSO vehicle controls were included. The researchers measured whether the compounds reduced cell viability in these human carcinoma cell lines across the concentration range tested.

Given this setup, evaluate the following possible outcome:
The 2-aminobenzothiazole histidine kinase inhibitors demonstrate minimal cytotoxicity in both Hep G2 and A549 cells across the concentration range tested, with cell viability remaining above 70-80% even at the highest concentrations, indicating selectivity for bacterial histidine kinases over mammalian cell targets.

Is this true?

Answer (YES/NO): NO